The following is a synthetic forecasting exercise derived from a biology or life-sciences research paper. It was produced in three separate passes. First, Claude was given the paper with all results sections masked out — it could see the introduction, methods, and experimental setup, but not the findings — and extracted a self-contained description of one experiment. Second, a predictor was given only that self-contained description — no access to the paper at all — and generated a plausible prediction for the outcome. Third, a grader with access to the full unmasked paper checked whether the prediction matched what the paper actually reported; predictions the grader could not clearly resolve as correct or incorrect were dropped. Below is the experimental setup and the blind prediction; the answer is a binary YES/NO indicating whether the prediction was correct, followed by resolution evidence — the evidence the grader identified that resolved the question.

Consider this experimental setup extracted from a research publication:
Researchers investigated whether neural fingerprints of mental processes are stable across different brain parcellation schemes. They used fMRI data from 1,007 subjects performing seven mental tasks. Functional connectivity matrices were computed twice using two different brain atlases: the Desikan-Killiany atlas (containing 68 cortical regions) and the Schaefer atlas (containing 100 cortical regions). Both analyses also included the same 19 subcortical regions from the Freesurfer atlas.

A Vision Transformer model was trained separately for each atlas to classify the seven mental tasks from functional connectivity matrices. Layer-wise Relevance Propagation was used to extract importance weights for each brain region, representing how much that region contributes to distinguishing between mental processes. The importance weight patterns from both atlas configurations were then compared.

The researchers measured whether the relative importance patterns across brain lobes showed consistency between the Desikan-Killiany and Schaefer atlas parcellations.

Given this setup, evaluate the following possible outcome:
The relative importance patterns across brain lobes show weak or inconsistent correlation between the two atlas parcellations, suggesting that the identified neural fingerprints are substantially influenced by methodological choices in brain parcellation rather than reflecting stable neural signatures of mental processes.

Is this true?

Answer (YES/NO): NO